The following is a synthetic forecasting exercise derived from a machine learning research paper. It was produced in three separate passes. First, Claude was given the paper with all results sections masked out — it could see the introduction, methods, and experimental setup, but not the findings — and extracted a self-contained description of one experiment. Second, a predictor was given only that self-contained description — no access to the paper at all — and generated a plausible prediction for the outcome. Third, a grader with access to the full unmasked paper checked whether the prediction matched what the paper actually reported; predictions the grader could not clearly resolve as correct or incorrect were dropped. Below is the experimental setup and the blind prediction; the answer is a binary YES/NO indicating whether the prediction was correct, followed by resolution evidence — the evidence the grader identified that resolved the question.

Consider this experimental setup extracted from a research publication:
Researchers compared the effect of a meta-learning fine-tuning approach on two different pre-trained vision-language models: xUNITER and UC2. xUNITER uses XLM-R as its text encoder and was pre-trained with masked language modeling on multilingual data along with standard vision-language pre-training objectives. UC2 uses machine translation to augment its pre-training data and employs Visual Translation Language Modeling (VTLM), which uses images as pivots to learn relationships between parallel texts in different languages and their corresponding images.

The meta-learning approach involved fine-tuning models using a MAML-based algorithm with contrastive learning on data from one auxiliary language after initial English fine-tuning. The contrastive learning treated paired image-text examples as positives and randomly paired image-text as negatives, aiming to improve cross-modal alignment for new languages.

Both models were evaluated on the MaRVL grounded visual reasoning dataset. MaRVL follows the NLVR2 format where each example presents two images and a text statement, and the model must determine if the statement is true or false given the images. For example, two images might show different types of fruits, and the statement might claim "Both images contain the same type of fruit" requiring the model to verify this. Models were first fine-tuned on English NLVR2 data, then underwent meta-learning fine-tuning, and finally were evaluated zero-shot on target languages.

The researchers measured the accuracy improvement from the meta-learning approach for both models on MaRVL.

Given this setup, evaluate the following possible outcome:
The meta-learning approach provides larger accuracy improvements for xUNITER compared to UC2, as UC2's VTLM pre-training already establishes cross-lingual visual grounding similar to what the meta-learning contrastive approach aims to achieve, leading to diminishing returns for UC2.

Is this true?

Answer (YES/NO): YES